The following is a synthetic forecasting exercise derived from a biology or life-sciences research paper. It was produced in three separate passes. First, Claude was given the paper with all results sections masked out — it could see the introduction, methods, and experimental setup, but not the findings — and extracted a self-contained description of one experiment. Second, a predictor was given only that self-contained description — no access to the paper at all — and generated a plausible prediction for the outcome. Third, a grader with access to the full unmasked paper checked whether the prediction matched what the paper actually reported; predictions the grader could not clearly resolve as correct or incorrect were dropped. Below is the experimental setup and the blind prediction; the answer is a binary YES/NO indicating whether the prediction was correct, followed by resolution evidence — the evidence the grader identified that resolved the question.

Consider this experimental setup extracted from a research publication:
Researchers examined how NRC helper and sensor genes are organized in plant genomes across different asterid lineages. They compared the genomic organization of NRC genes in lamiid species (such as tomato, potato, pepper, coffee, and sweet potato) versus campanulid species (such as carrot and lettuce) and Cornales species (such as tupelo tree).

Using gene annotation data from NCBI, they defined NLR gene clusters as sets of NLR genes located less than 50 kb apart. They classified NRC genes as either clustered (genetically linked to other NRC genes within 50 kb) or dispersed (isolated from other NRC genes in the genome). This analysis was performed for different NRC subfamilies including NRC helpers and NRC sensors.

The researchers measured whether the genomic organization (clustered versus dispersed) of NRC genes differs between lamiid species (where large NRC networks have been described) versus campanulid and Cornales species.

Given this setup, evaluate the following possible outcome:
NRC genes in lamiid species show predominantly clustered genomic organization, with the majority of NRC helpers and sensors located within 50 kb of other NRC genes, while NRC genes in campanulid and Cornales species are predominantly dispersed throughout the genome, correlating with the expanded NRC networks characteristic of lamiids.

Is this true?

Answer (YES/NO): NO